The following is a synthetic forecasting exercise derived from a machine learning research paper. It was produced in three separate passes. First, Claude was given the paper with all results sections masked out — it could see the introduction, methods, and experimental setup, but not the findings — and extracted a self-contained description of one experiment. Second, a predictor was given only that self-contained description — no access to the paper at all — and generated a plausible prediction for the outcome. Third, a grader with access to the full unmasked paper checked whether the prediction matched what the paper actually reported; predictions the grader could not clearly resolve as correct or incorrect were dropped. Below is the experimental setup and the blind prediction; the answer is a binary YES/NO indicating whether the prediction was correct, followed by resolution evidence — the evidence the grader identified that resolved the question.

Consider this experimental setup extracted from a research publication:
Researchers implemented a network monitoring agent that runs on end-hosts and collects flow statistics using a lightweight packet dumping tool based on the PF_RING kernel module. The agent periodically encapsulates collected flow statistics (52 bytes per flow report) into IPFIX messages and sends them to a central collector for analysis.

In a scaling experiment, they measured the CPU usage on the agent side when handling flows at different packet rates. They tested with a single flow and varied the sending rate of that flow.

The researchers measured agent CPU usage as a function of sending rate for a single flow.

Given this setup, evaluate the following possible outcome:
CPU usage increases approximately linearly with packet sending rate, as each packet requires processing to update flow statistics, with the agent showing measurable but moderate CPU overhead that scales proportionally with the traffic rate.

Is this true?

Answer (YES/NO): YES